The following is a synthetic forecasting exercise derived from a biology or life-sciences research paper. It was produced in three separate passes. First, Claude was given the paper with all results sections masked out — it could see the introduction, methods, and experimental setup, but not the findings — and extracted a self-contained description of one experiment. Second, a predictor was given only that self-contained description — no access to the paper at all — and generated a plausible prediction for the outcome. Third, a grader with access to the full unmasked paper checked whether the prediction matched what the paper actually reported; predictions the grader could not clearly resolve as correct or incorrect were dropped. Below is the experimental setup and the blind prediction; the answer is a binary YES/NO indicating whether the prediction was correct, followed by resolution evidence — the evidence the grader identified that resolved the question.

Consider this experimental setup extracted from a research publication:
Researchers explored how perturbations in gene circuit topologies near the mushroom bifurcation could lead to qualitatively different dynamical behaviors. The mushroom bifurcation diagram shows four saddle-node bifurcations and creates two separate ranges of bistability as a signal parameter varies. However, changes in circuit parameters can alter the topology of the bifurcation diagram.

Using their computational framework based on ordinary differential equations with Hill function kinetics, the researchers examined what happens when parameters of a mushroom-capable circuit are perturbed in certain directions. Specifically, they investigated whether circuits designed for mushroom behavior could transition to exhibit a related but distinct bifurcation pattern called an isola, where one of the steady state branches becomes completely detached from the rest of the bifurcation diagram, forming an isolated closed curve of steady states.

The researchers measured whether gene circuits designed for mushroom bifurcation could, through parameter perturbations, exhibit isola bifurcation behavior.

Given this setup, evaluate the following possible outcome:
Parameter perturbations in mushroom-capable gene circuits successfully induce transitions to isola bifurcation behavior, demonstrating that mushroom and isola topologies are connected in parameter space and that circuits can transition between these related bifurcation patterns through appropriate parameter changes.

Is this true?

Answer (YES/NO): YES